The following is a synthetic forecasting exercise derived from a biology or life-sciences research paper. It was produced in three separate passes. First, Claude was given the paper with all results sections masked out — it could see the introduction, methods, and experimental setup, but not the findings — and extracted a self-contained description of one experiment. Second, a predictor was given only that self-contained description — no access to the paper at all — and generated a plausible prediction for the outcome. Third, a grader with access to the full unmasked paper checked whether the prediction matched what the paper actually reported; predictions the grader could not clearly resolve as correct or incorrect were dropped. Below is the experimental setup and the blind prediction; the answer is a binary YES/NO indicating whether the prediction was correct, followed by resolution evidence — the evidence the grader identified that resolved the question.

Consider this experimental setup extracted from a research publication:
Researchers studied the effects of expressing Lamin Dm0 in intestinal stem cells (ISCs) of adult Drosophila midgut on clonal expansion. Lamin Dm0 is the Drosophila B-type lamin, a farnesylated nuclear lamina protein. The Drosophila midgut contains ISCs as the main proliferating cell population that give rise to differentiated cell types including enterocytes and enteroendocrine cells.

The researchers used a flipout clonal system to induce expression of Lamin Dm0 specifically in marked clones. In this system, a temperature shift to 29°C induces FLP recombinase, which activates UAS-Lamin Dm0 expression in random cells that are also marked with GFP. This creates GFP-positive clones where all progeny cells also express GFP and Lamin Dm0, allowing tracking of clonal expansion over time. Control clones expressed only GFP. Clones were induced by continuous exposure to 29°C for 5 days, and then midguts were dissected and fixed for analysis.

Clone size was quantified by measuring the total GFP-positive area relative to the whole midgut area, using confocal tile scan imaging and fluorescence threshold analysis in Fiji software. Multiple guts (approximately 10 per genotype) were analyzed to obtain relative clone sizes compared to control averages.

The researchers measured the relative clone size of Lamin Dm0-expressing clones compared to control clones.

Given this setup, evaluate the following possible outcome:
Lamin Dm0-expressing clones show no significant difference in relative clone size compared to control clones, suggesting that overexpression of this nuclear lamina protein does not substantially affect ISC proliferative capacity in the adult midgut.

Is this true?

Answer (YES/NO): NO